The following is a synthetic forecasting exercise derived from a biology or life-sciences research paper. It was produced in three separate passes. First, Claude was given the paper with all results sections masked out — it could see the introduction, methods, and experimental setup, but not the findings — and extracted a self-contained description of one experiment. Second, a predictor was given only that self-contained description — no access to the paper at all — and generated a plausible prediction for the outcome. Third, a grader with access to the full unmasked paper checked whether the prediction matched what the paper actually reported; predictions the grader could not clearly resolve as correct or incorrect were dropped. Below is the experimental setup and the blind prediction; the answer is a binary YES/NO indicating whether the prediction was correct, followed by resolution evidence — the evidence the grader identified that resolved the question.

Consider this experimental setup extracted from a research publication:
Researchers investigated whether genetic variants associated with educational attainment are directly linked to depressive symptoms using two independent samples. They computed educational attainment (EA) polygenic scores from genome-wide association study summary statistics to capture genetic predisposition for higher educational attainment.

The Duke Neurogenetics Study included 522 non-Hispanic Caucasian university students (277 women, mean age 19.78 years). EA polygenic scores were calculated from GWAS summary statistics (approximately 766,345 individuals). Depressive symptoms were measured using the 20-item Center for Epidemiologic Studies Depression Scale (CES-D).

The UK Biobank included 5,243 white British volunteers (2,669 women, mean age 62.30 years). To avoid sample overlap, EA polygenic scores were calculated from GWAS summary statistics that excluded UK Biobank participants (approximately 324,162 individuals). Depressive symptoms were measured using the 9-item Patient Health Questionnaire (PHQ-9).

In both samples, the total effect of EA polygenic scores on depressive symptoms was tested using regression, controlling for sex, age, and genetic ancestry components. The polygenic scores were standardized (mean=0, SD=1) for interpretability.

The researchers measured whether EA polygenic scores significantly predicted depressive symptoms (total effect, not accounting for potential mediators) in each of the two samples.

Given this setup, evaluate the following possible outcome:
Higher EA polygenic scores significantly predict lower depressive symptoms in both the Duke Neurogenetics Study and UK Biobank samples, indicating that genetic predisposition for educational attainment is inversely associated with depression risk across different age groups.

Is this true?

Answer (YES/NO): NO